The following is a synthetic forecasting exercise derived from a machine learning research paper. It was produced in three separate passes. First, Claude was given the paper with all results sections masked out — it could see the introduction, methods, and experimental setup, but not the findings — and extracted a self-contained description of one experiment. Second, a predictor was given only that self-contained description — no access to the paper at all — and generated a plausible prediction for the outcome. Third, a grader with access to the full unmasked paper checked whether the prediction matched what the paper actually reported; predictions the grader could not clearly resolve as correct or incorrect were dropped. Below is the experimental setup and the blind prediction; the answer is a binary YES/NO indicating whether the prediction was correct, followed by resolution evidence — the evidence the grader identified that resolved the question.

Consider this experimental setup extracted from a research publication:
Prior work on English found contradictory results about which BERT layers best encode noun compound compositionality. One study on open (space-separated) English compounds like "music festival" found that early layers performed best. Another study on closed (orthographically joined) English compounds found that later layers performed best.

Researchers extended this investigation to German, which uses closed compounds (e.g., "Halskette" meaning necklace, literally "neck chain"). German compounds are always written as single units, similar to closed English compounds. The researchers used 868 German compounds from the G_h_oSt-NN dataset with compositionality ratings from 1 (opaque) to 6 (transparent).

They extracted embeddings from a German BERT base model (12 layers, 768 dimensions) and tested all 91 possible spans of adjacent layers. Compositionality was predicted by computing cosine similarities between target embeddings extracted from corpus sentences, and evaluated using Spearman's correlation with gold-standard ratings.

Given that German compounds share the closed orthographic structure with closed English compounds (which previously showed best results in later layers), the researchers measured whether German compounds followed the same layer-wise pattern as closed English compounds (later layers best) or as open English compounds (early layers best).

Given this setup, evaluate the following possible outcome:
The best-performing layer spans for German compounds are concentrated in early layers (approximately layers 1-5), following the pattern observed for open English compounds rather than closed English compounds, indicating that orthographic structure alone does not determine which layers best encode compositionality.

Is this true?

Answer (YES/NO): YES